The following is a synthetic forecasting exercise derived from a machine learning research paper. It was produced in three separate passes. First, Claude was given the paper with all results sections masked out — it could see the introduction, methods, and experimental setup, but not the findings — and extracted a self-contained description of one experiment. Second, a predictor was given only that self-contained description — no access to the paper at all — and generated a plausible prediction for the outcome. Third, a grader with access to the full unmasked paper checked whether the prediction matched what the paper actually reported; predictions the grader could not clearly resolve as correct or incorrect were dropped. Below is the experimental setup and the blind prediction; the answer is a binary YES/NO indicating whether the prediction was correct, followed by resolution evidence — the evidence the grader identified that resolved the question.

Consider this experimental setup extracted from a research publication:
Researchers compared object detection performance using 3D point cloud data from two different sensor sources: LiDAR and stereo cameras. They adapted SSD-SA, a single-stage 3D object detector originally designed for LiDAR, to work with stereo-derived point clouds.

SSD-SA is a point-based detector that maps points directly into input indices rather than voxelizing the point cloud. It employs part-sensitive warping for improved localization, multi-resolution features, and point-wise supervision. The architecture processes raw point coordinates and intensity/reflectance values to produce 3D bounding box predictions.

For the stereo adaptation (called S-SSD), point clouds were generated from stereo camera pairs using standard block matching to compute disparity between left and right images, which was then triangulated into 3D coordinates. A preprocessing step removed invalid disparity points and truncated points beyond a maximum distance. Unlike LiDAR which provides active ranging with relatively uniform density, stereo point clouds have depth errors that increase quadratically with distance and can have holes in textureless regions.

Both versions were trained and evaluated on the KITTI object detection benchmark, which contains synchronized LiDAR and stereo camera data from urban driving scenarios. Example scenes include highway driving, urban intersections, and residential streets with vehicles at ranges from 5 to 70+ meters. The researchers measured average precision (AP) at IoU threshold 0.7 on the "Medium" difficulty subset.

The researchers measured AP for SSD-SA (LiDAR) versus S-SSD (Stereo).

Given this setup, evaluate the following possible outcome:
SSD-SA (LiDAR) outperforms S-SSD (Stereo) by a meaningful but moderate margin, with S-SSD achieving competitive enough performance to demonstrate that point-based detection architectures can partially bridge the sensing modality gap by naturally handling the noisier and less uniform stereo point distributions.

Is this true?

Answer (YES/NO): YES